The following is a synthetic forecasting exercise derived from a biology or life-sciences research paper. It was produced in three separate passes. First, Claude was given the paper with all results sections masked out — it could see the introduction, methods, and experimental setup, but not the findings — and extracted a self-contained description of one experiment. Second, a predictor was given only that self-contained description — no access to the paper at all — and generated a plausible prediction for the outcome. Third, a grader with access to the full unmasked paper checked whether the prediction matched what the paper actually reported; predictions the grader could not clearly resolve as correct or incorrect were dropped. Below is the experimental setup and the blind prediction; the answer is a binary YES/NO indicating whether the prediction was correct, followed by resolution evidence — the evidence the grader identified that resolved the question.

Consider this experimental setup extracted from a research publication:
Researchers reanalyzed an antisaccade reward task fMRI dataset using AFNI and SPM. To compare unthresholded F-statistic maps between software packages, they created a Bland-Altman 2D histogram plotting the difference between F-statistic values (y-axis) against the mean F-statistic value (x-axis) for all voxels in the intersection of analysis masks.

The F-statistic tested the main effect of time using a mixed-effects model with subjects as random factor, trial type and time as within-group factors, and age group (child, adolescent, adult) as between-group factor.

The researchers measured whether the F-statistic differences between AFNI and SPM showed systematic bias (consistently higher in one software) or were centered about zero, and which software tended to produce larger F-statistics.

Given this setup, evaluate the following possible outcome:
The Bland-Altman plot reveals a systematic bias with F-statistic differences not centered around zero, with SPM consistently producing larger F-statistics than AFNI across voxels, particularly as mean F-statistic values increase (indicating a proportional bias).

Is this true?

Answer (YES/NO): NO